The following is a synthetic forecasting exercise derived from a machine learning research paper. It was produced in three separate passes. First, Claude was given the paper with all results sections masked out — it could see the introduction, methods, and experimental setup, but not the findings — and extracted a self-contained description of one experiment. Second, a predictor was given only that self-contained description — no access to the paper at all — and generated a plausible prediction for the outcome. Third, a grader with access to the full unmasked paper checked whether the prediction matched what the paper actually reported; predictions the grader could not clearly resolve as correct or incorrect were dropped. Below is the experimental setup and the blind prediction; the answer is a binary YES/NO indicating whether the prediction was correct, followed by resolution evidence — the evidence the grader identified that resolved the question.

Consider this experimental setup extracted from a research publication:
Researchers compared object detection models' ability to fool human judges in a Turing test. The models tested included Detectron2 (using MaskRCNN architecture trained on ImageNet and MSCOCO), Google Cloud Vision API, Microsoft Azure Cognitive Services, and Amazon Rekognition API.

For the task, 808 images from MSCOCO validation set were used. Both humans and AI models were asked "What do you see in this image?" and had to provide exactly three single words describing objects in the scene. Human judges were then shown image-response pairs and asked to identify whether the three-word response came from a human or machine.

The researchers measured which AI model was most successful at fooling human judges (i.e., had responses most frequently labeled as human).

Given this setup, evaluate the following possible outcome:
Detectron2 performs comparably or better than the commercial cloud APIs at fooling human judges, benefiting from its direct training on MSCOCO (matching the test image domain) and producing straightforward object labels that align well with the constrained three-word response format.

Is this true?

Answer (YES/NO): YES